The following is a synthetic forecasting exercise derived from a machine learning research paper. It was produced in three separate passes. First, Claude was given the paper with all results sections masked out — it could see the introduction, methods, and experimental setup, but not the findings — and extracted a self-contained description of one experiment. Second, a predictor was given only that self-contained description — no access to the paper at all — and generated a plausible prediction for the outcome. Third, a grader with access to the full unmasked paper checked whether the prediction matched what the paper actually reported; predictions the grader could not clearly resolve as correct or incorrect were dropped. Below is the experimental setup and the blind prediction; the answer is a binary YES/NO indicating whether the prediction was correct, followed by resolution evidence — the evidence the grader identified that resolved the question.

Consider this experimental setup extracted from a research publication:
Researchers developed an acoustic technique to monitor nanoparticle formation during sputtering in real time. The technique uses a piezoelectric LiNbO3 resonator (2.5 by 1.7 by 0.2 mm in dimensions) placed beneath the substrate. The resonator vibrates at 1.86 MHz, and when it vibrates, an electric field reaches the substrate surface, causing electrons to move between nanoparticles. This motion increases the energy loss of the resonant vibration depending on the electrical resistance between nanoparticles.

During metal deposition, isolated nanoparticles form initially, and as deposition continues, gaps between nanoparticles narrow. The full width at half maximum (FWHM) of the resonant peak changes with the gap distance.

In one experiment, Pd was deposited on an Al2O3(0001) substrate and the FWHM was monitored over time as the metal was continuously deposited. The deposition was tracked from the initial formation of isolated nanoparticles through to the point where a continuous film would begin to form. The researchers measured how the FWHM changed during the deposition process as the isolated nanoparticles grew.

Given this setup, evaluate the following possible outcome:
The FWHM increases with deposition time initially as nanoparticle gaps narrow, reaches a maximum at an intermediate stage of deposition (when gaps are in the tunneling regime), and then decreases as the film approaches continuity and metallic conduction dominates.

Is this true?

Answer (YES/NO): NO